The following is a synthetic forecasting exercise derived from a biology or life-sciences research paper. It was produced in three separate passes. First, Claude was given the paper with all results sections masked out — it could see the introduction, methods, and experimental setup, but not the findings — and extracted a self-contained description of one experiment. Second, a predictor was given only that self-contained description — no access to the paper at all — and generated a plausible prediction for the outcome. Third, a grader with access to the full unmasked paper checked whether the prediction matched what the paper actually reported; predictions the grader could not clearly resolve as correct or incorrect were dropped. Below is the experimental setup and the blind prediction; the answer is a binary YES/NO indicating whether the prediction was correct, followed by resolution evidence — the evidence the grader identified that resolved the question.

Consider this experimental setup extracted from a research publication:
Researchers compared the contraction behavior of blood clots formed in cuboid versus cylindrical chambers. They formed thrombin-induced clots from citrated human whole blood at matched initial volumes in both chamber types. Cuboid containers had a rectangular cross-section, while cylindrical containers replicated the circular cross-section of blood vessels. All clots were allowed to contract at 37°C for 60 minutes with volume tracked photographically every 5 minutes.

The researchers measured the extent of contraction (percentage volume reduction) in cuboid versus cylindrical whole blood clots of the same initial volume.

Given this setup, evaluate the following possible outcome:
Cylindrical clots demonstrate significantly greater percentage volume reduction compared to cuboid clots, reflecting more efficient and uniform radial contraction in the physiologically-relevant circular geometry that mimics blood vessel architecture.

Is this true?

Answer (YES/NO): NO